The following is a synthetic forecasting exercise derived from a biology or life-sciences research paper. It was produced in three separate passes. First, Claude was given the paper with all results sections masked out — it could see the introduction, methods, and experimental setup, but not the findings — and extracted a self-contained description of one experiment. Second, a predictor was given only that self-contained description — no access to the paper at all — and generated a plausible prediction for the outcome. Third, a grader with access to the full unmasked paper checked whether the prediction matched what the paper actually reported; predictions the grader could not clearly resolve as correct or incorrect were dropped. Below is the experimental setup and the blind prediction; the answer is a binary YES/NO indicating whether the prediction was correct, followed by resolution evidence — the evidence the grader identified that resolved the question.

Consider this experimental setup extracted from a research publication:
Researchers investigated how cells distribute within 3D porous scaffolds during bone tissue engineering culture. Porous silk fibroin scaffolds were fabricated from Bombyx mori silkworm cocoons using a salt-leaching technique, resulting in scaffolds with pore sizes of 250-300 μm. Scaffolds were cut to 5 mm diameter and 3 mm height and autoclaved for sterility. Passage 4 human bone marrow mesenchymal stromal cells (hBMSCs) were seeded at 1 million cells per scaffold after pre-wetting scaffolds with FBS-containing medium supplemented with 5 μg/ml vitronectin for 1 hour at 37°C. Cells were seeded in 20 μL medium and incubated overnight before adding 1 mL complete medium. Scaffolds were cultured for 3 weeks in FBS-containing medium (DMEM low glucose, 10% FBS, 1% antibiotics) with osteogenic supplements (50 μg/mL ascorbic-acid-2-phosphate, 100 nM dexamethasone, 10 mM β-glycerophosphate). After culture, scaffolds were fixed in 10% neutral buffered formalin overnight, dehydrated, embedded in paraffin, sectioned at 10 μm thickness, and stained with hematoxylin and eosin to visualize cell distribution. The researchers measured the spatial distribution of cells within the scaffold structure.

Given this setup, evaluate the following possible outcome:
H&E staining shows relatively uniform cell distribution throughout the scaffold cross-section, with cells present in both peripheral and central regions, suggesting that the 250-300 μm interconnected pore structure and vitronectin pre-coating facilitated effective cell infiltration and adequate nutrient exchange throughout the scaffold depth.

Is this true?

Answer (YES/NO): YES